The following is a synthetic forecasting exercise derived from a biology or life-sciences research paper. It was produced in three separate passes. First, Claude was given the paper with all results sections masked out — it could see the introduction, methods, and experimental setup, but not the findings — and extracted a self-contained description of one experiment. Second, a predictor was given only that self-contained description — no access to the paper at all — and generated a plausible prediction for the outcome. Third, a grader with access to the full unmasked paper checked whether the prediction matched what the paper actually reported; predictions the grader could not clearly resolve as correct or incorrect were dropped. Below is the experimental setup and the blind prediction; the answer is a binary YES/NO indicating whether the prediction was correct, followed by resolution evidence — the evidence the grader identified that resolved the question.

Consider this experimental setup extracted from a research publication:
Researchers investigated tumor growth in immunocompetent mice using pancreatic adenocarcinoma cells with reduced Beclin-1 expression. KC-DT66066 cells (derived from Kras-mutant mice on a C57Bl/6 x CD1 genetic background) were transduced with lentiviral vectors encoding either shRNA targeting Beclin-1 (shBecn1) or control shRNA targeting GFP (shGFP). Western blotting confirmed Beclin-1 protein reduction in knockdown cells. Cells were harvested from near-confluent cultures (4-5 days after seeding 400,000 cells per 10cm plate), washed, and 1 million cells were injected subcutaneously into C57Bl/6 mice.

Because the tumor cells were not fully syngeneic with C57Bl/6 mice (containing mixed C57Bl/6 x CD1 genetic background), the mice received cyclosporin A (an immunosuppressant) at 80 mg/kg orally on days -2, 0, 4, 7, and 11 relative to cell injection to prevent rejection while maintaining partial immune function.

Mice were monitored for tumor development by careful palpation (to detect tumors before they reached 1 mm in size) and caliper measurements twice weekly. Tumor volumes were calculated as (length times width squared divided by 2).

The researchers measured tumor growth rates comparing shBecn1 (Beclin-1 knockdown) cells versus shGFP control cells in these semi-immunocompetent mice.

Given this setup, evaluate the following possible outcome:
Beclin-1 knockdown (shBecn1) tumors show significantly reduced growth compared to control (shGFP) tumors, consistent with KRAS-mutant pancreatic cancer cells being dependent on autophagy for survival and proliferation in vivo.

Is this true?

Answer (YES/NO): NO